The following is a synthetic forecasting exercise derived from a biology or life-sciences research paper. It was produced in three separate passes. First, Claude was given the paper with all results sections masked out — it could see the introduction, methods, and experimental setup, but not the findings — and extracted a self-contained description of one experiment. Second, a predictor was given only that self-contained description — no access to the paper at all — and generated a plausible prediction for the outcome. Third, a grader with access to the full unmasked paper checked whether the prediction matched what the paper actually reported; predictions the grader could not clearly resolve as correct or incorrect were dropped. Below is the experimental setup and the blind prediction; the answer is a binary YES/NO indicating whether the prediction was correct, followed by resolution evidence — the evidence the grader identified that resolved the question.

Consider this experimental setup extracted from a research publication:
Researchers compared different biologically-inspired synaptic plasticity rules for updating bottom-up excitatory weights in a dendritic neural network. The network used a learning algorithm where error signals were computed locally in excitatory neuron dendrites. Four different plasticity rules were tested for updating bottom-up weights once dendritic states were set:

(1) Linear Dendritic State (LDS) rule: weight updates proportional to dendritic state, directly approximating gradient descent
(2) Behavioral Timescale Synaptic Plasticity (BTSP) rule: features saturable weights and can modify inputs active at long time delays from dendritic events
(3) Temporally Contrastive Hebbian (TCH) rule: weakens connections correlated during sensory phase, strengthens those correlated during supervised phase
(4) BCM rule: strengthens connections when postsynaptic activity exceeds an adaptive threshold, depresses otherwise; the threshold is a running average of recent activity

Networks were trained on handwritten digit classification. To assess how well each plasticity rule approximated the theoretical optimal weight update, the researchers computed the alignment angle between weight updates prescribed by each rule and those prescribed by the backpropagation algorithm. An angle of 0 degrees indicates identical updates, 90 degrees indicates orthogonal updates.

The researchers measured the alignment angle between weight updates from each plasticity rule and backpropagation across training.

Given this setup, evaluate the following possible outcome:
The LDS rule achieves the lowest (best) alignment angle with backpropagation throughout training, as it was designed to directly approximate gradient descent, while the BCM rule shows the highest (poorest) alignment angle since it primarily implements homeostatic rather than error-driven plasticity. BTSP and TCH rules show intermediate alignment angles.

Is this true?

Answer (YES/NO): YES